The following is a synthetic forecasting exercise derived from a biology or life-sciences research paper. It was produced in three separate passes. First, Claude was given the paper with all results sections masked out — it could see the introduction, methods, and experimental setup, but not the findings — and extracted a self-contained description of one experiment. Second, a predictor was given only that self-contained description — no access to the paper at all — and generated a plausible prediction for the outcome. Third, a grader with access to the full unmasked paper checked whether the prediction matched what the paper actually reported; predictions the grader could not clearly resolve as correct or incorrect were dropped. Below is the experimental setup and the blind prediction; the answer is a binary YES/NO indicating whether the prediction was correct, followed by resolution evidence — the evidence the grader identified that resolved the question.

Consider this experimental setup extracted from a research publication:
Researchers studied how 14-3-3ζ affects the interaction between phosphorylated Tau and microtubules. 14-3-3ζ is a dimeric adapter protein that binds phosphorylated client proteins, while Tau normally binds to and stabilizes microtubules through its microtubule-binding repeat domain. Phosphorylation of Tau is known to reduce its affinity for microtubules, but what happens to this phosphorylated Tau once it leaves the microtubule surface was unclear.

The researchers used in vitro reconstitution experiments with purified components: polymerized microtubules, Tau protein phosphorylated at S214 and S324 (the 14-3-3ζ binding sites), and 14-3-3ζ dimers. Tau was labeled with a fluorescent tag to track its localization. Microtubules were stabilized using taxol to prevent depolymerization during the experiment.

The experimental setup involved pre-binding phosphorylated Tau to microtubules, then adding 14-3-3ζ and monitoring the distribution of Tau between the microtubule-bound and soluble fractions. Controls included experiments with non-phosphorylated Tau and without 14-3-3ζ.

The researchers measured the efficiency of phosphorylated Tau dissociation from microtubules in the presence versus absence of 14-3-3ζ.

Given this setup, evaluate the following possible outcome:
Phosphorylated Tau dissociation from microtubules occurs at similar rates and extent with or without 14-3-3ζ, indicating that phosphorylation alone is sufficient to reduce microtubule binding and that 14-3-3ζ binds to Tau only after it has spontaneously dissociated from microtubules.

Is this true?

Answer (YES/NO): NO